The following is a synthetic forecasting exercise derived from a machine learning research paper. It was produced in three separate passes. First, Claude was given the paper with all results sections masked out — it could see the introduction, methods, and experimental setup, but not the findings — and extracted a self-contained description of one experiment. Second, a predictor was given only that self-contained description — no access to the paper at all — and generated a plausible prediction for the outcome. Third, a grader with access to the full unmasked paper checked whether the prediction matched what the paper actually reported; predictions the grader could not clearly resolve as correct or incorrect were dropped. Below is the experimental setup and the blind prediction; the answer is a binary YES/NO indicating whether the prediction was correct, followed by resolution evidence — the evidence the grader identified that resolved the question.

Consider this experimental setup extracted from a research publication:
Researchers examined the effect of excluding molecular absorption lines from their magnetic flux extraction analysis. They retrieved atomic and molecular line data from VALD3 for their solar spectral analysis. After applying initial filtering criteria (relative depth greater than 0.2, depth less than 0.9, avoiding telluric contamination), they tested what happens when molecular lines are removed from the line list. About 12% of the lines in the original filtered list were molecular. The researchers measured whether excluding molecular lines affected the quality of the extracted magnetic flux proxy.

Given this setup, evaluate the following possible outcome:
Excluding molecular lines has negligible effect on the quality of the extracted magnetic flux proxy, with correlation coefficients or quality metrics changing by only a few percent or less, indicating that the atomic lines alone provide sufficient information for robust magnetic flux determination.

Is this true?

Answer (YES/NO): YES